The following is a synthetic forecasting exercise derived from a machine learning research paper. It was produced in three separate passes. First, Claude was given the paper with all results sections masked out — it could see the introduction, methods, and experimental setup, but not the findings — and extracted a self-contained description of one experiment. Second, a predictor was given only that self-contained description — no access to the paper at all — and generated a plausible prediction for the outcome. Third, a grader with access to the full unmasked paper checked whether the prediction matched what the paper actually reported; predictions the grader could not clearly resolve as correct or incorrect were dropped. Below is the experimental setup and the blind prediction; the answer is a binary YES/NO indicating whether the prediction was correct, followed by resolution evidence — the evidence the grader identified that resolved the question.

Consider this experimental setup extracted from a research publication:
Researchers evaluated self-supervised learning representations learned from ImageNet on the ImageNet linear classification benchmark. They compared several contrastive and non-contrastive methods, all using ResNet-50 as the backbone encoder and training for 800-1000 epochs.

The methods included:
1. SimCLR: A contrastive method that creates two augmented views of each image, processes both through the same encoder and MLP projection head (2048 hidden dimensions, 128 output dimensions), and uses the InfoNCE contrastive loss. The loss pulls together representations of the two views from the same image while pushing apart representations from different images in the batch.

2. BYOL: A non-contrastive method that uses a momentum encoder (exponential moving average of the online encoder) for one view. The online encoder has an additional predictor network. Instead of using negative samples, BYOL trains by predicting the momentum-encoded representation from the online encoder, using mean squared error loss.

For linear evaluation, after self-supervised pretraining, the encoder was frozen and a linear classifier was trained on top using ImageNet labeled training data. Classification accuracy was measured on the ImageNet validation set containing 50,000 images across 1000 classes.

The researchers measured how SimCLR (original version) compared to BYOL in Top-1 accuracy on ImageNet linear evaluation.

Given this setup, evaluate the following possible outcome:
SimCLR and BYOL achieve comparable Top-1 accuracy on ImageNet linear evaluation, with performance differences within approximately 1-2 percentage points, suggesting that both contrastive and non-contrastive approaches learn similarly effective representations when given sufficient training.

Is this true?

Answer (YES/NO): NO